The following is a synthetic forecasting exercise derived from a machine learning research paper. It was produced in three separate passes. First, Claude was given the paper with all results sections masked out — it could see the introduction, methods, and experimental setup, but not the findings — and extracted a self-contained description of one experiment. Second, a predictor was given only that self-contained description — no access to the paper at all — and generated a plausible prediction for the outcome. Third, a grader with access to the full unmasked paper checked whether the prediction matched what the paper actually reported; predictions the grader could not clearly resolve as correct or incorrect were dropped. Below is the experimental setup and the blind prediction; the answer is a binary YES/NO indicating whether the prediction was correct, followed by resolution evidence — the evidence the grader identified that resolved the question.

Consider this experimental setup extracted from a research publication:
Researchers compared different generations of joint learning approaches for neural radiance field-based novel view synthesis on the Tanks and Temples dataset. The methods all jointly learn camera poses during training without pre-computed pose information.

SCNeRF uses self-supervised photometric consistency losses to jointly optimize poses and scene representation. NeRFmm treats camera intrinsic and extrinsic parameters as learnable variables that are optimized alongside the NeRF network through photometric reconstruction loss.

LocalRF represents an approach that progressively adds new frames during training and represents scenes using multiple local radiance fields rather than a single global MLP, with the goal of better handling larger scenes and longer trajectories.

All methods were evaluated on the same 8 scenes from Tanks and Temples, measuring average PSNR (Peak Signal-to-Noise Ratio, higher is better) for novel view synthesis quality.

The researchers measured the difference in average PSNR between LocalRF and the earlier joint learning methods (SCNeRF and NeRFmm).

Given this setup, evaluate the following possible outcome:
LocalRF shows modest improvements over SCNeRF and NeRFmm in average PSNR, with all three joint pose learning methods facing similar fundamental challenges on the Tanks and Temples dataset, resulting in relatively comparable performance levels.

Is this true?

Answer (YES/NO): NO